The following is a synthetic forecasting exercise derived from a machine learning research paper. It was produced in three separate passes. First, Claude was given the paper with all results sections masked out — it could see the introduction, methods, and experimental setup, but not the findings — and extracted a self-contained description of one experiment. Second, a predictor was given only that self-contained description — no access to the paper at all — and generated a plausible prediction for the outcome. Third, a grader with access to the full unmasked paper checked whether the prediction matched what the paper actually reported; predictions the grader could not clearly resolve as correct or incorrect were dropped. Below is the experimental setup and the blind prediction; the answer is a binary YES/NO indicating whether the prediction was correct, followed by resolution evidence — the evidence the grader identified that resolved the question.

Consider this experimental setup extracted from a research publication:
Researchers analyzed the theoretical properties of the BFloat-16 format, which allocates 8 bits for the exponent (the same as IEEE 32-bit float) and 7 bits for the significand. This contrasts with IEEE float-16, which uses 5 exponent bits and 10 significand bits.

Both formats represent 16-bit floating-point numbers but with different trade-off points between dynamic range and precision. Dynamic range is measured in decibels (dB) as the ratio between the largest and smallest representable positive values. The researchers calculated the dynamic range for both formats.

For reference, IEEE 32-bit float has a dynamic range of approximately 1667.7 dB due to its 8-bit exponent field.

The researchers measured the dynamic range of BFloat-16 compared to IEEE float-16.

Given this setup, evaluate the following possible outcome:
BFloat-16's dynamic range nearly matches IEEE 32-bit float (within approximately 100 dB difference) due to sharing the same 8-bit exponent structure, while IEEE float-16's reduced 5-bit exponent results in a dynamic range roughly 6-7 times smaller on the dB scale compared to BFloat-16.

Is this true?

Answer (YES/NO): YES